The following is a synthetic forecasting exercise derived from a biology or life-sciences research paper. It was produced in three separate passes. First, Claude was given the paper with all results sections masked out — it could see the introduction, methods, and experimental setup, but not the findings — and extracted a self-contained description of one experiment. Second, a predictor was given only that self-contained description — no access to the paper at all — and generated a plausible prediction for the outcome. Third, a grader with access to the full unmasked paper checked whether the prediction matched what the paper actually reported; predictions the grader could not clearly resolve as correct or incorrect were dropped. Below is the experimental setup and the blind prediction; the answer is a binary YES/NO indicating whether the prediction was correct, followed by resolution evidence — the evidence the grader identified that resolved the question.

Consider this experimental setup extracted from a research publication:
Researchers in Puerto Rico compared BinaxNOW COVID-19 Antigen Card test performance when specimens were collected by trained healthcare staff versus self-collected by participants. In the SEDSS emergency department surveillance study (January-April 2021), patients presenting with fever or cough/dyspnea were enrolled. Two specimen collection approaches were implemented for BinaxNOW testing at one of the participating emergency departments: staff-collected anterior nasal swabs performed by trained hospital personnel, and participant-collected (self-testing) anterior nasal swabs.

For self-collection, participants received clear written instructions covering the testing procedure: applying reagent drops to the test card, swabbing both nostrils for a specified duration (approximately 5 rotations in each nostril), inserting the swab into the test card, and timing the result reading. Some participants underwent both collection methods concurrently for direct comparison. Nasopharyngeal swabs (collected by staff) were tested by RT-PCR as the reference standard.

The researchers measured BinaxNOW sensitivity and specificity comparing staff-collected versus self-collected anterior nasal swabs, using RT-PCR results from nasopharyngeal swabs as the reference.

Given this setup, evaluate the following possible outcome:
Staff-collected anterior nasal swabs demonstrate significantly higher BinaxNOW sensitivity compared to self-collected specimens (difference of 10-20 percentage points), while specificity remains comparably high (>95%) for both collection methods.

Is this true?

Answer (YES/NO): NO